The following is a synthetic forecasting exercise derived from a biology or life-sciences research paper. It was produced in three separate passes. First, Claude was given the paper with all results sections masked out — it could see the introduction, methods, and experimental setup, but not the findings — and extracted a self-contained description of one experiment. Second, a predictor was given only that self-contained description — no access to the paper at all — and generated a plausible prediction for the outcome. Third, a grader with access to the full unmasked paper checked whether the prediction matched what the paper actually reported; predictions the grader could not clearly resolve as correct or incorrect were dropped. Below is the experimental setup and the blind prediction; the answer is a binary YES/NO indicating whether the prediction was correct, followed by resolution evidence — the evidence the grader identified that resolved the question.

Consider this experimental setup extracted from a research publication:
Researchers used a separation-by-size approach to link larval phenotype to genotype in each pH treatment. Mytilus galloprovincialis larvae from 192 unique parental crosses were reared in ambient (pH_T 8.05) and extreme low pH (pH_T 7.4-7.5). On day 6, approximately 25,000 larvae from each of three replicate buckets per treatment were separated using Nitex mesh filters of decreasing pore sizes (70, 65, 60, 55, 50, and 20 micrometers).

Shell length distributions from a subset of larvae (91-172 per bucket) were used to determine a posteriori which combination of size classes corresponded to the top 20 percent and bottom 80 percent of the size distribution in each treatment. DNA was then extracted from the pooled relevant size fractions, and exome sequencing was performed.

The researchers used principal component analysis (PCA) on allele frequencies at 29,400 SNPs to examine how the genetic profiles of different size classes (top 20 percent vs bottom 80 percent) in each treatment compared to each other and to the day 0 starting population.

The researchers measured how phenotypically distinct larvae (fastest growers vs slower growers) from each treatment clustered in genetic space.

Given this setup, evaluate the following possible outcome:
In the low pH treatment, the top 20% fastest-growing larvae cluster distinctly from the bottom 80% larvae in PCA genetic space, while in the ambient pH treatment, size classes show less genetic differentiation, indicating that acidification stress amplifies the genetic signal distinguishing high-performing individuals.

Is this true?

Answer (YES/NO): NO